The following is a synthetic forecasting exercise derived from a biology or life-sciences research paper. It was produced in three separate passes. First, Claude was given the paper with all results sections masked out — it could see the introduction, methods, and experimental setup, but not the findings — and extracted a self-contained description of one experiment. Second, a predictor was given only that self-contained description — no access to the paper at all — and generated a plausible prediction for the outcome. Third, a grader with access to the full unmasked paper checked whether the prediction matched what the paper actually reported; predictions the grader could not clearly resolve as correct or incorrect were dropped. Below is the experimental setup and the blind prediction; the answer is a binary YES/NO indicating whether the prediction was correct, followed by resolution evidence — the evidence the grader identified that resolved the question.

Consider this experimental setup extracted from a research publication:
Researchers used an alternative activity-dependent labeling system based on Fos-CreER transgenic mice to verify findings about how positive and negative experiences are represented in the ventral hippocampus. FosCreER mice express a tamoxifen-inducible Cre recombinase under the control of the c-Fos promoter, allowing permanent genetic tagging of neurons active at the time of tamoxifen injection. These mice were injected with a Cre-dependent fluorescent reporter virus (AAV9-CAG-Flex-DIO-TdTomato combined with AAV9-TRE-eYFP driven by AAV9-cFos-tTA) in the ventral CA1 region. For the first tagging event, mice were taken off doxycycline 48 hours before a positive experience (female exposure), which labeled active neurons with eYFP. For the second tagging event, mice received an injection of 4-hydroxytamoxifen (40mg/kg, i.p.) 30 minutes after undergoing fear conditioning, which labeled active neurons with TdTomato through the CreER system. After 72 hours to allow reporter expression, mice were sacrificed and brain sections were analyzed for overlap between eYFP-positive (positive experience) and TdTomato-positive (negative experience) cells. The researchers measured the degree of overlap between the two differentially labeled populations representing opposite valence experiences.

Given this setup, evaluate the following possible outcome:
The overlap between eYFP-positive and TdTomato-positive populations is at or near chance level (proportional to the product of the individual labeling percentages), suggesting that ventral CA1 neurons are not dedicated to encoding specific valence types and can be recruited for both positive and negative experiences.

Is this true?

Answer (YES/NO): NO